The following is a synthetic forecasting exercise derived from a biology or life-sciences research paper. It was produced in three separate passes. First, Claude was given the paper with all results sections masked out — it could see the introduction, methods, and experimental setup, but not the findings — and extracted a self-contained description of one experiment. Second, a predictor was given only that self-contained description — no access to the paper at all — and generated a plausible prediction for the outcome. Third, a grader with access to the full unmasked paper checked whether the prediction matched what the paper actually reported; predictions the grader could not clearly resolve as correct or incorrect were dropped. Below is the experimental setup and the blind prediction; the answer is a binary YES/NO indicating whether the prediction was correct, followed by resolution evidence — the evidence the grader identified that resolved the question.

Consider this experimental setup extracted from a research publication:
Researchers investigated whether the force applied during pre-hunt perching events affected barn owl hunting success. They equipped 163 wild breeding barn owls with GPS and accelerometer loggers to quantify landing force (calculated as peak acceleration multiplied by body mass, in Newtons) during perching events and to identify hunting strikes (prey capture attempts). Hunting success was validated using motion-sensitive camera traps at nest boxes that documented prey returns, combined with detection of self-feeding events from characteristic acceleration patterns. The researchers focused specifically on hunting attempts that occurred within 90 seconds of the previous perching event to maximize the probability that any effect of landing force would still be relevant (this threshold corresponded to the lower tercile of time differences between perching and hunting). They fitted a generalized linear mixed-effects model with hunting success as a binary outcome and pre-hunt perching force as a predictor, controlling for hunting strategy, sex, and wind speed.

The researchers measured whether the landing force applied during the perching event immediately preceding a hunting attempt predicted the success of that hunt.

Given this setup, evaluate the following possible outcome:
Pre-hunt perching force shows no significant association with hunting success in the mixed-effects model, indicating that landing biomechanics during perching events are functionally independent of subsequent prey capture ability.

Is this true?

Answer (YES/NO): NO